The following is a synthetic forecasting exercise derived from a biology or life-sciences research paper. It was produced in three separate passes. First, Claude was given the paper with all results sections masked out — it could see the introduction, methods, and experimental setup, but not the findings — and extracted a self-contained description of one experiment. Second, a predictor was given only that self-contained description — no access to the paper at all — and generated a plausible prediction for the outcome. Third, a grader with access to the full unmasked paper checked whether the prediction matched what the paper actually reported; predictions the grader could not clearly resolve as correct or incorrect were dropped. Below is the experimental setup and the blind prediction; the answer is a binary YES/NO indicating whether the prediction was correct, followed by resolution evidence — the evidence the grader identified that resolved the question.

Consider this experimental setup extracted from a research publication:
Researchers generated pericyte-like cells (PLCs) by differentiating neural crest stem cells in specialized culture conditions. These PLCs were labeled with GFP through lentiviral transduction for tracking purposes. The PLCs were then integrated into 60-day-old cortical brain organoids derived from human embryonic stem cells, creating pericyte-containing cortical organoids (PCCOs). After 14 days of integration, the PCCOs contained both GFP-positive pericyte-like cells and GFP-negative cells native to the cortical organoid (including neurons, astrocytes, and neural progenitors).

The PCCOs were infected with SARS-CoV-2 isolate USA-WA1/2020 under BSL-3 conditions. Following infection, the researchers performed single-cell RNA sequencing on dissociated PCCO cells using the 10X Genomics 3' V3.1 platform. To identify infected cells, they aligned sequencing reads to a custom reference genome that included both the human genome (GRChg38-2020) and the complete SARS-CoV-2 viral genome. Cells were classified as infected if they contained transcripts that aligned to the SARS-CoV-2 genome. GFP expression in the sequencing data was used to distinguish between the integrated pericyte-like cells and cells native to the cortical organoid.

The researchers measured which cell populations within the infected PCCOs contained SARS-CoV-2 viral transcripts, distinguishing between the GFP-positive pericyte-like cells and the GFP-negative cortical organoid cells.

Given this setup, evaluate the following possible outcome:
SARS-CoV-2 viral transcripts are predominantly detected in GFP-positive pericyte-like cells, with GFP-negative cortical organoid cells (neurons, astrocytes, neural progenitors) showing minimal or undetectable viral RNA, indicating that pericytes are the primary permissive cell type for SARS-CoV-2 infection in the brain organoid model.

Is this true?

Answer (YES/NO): NO